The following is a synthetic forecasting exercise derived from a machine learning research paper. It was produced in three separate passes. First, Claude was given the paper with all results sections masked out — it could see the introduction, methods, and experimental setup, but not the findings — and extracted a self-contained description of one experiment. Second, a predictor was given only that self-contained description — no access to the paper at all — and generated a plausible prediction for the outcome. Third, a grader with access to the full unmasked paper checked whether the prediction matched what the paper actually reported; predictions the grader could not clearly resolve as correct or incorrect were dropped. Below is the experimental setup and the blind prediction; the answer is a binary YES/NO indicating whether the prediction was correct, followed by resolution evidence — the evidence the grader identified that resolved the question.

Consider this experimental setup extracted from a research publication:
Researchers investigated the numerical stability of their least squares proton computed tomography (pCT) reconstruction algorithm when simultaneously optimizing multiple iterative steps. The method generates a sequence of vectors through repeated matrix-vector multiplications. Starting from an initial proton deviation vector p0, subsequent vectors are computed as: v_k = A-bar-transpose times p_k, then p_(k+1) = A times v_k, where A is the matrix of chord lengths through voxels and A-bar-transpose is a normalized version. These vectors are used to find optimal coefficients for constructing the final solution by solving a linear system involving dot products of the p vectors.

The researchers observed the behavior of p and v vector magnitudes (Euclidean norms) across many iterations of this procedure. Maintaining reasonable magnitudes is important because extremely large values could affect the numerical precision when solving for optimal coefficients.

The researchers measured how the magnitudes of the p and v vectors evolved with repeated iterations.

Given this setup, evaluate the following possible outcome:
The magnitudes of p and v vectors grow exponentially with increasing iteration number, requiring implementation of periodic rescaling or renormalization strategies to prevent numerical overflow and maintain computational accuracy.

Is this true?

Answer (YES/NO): NO